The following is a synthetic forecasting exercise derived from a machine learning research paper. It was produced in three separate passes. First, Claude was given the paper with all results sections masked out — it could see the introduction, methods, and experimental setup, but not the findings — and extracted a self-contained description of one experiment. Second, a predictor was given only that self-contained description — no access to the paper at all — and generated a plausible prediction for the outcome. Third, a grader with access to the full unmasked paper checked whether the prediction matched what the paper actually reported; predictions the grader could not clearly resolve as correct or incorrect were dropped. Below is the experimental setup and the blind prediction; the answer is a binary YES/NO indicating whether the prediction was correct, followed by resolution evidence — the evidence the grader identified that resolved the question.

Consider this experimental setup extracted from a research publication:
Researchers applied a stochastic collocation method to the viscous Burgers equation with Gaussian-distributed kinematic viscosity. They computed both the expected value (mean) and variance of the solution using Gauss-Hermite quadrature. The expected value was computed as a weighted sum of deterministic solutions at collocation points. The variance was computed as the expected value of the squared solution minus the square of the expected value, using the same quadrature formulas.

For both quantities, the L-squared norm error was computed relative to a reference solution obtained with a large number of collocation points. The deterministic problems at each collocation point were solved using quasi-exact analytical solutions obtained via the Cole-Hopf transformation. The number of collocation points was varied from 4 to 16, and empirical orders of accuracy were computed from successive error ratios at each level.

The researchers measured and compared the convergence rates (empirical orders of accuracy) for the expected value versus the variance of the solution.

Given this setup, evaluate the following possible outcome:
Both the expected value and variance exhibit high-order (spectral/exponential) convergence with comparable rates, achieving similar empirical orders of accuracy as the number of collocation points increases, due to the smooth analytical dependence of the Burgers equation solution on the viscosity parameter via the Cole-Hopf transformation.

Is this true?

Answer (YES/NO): YES